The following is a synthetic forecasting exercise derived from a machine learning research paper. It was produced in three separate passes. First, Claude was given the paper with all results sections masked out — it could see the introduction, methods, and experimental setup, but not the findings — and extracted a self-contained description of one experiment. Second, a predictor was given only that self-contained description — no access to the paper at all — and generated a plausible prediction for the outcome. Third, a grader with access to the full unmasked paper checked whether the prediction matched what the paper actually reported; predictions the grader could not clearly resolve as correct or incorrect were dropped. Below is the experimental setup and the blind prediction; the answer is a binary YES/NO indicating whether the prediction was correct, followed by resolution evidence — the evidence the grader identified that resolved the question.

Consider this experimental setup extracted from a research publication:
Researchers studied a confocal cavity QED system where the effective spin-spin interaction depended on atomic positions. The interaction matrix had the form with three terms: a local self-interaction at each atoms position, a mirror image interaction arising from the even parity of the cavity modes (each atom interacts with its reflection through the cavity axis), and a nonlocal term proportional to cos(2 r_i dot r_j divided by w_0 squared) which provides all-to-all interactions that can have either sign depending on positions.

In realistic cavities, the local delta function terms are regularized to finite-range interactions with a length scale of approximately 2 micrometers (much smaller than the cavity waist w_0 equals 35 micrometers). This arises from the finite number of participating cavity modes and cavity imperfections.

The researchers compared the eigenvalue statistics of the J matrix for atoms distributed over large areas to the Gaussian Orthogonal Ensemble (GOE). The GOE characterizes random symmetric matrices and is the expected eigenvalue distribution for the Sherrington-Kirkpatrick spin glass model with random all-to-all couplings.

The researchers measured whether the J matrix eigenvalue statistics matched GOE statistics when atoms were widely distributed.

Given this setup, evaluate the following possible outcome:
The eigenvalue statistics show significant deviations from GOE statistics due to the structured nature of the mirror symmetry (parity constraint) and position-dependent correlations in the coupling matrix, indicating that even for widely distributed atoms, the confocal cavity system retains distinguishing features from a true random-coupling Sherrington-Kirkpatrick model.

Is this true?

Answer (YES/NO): NO